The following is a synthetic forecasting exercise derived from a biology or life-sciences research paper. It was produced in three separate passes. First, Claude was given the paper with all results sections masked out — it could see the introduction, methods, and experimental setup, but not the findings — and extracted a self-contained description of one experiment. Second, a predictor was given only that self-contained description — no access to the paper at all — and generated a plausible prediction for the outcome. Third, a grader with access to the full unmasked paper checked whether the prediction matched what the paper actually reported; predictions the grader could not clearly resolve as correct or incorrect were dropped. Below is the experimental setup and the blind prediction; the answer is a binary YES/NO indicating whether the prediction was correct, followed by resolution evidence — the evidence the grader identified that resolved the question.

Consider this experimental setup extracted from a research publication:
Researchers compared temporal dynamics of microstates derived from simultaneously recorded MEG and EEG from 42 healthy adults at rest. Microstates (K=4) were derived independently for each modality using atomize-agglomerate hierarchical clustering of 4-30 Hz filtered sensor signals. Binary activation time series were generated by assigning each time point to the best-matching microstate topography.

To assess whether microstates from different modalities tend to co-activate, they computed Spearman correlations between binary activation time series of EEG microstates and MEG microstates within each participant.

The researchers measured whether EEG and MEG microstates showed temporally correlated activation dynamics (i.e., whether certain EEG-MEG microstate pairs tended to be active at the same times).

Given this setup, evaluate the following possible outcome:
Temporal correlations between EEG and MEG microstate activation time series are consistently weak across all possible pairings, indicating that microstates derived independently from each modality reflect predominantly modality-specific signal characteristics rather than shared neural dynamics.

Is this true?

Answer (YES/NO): YES